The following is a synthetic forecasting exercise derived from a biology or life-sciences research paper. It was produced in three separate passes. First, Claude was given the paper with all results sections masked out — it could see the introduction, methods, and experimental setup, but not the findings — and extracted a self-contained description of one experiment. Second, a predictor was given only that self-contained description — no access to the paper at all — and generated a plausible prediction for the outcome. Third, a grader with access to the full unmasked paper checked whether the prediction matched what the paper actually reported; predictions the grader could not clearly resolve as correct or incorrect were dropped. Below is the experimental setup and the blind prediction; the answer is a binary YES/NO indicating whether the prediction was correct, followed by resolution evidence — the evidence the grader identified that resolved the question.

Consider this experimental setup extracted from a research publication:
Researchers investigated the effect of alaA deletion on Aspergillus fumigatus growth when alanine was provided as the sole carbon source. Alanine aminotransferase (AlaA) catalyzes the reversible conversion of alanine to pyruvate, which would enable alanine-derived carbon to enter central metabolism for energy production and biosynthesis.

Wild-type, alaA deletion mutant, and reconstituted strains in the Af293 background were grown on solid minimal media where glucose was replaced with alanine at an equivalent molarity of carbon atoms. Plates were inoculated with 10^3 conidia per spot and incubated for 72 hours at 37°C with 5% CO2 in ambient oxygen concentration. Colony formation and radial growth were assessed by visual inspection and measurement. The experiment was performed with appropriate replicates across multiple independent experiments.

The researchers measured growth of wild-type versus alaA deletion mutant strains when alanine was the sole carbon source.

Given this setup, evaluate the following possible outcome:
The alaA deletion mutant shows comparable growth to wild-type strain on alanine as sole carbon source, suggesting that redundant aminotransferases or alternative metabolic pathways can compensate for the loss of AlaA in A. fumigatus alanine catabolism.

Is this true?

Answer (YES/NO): NO